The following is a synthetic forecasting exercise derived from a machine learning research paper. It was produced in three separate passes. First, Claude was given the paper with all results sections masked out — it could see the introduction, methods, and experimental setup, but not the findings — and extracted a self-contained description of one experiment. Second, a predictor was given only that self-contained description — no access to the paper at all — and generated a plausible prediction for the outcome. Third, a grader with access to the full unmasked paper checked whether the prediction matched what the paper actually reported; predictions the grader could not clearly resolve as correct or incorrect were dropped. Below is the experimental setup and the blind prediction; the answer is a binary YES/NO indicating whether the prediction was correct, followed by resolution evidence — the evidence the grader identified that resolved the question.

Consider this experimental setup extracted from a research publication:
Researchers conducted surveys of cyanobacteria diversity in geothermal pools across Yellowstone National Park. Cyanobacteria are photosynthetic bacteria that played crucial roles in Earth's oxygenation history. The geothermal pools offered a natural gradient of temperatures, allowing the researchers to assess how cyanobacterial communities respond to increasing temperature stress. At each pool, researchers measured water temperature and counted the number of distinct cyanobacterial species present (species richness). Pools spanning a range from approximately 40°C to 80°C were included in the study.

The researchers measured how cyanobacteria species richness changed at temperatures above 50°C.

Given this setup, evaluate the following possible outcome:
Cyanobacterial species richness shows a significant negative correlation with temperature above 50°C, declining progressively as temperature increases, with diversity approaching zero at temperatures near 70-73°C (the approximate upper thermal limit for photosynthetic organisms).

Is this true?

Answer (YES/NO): YES